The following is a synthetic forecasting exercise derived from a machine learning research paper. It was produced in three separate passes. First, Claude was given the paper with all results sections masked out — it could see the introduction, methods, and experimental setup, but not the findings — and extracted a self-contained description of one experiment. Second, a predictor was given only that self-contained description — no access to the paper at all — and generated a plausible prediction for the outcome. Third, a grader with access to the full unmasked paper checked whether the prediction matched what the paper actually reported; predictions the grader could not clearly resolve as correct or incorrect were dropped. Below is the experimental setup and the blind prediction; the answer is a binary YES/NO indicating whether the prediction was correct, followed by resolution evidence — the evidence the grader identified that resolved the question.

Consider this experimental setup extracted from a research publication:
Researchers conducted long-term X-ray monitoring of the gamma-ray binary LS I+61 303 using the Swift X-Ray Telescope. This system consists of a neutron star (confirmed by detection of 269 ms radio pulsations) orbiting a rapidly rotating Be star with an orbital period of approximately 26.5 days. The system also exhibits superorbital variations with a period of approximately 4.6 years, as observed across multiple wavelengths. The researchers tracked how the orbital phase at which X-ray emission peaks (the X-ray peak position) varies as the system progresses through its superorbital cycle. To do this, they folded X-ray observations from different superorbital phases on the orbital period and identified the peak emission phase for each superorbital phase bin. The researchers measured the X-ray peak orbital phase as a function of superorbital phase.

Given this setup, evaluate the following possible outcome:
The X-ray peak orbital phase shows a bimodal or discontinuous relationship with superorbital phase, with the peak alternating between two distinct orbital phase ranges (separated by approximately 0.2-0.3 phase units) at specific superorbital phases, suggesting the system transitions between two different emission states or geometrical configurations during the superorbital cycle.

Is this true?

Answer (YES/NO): NO